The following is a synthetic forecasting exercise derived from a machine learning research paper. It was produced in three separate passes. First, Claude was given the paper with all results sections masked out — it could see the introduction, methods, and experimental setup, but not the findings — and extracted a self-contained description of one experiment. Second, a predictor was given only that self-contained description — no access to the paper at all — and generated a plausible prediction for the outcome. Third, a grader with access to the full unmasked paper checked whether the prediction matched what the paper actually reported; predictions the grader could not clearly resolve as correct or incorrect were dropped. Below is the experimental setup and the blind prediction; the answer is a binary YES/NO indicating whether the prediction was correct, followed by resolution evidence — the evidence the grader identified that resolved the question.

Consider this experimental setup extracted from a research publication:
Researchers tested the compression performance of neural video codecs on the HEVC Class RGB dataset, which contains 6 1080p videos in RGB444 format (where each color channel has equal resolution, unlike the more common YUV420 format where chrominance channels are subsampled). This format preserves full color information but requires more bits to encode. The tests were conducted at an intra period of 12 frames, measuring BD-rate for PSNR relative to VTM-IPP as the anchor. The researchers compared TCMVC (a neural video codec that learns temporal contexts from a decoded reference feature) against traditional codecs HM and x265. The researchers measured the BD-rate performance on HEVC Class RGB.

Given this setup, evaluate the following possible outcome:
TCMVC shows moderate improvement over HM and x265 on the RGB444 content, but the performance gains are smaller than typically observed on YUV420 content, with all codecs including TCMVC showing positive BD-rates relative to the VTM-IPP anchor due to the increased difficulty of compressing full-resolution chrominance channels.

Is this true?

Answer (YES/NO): NO